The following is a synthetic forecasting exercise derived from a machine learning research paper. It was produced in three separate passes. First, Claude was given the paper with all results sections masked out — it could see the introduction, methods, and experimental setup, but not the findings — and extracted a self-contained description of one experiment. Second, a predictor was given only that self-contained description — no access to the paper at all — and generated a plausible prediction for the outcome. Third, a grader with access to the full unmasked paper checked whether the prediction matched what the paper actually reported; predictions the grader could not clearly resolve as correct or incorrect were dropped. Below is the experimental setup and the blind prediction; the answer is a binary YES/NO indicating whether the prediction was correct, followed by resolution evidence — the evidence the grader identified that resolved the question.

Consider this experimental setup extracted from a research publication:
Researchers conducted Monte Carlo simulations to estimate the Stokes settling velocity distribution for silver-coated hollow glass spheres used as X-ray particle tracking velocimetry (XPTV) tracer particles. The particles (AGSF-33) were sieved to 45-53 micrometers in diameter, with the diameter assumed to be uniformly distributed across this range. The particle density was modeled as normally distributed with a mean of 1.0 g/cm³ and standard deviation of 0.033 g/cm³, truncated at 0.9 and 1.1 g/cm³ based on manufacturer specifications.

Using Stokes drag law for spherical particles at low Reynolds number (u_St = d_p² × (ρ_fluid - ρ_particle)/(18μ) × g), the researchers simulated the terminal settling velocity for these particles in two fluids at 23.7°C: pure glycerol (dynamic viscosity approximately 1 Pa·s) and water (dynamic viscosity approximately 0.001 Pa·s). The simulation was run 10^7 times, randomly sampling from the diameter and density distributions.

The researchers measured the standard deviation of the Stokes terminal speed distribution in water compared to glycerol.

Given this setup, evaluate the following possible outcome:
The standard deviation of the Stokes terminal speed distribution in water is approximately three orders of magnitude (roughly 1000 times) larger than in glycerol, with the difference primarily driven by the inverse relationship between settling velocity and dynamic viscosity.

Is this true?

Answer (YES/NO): YES